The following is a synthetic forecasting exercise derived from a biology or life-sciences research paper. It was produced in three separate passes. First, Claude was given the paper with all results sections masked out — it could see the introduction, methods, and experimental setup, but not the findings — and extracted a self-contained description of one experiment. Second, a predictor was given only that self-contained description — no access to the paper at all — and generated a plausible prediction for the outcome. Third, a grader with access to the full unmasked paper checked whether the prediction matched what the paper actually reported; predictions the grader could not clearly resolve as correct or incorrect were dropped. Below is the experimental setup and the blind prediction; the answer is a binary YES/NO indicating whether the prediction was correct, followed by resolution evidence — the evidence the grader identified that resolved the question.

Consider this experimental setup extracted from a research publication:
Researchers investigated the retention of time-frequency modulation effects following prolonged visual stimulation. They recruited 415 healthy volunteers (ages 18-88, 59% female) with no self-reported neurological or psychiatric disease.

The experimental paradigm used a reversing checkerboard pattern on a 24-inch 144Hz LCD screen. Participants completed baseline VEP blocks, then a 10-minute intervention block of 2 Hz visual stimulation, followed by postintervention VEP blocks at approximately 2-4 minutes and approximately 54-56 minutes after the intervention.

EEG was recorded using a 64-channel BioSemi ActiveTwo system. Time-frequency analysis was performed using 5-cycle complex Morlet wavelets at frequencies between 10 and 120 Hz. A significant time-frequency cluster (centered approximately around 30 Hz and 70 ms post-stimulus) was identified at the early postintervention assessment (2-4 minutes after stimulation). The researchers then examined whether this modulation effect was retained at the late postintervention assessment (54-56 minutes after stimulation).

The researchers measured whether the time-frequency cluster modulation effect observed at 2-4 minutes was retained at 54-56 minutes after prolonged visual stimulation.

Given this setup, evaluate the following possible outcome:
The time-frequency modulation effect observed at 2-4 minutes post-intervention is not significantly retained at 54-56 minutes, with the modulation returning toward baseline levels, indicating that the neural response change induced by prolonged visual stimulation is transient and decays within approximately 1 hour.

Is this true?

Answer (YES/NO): NO